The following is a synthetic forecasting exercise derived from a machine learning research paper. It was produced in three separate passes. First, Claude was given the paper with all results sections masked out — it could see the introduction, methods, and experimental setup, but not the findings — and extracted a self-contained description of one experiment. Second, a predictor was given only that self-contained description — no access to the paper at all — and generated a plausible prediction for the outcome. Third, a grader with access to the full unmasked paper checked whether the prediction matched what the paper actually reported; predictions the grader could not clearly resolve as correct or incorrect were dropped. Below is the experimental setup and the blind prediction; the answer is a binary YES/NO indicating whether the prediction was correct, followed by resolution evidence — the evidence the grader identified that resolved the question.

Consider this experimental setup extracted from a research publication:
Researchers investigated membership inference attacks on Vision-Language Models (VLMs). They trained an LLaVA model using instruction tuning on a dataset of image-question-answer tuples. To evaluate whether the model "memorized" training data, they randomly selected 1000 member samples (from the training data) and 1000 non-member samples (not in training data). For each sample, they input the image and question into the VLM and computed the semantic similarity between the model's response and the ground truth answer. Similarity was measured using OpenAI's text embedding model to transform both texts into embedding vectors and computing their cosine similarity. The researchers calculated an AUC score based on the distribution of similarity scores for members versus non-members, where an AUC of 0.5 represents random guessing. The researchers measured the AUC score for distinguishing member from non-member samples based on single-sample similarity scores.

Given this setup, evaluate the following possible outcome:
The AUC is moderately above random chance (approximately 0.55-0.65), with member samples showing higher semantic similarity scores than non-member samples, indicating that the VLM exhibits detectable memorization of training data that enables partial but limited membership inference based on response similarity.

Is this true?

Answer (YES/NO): YES